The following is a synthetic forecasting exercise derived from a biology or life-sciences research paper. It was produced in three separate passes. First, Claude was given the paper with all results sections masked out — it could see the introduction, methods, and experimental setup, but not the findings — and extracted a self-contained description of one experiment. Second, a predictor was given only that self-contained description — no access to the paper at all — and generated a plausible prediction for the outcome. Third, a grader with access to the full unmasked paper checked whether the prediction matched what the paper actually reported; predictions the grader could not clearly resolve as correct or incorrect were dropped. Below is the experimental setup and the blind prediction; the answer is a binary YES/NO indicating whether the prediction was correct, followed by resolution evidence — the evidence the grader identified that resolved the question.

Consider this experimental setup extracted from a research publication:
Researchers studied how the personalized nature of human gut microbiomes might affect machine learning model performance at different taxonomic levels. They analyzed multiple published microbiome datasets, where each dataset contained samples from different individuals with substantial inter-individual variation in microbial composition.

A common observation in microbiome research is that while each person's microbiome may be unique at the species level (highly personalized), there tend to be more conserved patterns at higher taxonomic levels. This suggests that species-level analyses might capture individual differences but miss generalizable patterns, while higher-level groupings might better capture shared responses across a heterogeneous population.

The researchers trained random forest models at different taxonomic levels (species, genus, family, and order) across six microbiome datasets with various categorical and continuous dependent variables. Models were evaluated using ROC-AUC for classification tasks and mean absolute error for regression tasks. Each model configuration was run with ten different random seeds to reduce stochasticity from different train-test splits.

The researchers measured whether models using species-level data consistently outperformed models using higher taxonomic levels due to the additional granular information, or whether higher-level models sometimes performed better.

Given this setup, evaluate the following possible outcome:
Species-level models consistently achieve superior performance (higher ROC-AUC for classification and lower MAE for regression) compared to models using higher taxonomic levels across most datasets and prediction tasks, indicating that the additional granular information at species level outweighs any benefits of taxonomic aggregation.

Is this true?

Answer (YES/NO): NO